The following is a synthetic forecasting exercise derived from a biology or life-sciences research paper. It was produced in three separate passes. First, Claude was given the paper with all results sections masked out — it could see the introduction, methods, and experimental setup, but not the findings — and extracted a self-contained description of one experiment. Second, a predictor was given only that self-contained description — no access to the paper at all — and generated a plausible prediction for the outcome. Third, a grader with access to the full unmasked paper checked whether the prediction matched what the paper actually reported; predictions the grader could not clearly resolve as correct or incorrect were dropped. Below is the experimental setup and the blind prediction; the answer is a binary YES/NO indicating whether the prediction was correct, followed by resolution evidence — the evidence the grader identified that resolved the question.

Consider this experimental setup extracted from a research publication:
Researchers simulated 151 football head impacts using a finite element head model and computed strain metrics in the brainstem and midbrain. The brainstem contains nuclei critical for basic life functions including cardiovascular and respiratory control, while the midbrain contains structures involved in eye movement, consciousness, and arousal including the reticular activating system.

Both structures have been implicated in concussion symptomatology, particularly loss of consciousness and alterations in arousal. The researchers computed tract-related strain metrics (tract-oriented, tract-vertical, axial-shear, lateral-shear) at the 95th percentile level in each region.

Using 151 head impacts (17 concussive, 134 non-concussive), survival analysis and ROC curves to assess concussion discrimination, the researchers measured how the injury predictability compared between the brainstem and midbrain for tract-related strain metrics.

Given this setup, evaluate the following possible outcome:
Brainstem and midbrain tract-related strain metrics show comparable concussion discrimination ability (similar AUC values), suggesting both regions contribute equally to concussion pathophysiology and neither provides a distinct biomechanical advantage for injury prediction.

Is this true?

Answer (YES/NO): YES